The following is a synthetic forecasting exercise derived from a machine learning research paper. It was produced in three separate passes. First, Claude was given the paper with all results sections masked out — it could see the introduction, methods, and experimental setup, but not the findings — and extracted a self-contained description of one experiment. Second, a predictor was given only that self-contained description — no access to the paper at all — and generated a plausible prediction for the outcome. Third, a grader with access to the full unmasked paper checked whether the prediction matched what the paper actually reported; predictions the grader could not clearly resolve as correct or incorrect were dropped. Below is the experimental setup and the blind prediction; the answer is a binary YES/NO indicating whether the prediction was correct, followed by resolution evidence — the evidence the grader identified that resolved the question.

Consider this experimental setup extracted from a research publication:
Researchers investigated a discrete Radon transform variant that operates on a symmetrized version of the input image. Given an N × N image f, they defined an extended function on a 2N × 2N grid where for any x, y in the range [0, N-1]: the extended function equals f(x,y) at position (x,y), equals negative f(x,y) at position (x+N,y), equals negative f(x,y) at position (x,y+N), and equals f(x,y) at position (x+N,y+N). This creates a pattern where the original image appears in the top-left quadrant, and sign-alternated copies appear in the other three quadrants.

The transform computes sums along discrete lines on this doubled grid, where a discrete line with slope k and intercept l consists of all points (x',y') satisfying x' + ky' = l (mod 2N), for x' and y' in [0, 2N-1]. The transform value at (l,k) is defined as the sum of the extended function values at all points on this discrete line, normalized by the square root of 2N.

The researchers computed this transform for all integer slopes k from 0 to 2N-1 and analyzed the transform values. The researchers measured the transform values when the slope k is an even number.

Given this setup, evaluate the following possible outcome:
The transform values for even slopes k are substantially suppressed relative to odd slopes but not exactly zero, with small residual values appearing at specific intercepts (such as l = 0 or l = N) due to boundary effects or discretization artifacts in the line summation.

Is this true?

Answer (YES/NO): NO